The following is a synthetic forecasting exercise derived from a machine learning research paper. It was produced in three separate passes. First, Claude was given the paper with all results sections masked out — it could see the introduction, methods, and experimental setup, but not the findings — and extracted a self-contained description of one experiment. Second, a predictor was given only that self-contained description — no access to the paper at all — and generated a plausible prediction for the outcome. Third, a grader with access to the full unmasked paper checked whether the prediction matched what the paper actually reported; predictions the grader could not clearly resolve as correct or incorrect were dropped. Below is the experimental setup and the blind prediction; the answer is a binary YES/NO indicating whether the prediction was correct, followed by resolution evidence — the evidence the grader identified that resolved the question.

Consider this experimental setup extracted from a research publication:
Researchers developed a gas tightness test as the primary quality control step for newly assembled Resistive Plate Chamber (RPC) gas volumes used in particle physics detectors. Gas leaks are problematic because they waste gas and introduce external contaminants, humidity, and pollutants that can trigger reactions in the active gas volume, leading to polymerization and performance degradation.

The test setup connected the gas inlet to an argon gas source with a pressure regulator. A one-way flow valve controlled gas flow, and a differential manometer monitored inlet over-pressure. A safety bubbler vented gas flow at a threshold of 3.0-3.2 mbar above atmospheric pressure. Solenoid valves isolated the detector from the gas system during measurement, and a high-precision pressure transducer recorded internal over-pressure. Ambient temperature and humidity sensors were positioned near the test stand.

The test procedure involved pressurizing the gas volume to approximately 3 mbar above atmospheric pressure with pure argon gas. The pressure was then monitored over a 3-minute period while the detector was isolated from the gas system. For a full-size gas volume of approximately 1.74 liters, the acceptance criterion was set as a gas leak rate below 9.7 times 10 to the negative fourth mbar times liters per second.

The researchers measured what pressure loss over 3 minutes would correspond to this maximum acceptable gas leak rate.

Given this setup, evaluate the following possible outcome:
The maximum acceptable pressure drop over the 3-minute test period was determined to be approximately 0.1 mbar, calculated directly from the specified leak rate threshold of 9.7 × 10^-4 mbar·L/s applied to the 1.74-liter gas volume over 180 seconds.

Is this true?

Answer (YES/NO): YES